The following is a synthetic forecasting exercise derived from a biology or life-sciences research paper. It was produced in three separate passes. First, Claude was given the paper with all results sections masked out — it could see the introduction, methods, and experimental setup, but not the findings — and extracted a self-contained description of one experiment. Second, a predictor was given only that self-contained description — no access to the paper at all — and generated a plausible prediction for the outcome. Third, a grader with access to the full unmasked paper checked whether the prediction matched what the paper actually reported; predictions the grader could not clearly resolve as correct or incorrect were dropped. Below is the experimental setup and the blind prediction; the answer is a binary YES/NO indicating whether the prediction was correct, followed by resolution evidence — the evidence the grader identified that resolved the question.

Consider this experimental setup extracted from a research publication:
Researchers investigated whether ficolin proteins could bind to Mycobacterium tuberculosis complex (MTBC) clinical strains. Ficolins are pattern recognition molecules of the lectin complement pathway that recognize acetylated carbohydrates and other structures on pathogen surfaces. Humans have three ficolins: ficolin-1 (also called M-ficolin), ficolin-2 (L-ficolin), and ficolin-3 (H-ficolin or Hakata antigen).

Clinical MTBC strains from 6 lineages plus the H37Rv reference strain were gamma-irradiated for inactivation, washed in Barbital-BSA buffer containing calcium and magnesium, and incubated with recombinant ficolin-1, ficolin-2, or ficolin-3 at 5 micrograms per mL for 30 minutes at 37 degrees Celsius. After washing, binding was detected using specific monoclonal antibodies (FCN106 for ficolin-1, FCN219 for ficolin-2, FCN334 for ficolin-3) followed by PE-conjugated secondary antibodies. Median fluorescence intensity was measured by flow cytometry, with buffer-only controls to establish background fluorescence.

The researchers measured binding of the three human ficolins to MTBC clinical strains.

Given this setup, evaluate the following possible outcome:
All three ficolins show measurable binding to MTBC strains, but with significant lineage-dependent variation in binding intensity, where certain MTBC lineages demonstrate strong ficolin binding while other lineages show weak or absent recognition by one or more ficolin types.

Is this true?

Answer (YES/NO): YES